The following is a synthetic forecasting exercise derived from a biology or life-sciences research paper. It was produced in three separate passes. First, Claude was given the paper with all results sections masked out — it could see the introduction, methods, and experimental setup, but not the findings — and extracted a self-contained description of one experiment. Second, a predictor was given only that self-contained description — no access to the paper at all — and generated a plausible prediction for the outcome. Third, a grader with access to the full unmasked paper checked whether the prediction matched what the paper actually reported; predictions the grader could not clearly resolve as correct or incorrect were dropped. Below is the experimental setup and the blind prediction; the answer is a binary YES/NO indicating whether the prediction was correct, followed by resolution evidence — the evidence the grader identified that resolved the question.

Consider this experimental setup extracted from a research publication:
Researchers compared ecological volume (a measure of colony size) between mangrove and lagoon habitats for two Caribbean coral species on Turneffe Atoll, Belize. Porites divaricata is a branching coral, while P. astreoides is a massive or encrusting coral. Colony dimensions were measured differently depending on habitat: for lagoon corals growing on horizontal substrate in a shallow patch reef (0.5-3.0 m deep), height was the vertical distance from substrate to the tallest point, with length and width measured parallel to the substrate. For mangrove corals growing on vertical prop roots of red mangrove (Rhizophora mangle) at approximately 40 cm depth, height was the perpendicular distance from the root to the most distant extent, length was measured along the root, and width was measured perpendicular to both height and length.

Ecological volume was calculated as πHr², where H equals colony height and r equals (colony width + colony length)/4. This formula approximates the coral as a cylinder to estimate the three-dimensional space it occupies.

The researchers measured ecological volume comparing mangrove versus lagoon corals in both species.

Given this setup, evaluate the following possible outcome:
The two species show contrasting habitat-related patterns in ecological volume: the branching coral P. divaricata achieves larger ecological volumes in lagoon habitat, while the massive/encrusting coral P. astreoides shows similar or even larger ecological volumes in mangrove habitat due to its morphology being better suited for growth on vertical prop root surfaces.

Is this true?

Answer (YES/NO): NO